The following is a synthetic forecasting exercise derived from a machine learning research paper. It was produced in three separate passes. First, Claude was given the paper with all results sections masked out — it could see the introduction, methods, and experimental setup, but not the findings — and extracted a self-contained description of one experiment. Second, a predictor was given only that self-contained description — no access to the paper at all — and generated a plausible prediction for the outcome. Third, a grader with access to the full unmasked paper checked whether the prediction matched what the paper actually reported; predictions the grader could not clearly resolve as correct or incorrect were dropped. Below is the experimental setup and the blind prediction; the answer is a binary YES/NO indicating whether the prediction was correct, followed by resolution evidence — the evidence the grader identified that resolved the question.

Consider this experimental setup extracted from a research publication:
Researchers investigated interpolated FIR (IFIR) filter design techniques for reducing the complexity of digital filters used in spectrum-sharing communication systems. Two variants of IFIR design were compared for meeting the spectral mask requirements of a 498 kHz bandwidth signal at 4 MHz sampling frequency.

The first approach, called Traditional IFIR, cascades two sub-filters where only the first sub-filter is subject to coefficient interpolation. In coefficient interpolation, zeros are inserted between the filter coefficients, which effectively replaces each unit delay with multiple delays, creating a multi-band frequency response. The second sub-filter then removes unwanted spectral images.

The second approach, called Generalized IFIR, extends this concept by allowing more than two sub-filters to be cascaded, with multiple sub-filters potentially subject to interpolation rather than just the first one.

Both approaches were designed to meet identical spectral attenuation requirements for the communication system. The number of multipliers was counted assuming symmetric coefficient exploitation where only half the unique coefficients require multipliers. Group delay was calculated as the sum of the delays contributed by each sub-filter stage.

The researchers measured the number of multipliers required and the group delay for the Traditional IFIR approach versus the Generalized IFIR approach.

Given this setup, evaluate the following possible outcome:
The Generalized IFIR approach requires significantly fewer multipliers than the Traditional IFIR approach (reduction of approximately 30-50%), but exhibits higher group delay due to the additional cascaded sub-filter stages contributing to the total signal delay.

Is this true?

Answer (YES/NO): NO